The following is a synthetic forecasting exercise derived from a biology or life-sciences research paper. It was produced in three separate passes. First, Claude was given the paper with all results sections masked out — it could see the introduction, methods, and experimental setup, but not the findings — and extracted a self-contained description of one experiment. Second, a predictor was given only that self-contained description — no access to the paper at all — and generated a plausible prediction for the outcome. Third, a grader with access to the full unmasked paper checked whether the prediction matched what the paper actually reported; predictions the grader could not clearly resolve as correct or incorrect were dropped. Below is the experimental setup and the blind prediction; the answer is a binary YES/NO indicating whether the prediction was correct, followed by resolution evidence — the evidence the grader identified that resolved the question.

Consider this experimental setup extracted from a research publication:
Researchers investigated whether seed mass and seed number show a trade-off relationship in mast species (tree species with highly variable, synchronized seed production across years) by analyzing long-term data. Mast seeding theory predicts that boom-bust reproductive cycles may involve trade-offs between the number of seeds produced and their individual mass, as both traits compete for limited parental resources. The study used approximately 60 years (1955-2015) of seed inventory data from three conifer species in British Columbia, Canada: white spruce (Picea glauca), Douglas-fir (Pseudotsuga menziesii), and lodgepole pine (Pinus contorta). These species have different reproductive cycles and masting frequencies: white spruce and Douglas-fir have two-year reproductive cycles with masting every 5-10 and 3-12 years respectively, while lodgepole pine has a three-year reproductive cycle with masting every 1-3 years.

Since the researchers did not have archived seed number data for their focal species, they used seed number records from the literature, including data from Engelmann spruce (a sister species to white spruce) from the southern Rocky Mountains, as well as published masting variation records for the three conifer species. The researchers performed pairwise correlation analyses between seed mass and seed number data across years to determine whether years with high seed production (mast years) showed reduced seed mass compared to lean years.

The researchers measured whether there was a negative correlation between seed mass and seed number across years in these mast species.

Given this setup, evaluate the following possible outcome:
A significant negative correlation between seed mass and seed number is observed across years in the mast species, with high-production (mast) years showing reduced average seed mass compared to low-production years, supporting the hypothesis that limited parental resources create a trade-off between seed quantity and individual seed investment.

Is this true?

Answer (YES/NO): NO